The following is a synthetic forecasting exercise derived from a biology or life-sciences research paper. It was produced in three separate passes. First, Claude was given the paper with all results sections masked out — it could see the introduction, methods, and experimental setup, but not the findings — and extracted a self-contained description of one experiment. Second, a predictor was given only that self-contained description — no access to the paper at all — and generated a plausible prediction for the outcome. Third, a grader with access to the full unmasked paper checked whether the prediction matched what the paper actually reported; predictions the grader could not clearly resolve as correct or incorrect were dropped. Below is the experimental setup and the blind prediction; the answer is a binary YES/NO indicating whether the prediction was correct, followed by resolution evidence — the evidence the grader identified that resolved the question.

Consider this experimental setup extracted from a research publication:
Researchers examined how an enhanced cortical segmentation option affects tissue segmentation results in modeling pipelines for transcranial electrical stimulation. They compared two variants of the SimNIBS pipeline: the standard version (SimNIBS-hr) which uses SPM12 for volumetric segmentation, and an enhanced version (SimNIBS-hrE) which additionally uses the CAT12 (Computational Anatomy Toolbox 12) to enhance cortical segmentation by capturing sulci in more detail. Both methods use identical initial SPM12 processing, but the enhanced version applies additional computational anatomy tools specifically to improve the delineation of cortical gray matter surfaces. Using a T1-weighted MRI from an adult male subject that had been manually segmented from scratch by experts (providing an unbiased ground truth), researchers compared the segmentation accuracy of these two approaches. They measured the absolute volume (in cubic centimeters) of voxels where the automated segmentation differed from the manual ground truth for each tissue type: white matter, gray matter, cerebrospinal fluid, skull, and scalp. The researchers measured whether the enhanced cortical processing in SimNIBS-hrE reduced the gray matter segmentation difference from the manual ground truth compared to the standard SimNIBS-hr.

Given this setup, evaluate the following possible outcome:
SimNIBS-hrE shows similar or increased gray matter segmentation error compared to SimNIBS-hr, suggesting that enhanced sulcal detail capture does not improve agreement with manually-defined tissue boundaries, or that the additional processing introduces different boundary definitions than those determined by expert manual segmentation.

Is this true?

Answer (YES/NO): YES